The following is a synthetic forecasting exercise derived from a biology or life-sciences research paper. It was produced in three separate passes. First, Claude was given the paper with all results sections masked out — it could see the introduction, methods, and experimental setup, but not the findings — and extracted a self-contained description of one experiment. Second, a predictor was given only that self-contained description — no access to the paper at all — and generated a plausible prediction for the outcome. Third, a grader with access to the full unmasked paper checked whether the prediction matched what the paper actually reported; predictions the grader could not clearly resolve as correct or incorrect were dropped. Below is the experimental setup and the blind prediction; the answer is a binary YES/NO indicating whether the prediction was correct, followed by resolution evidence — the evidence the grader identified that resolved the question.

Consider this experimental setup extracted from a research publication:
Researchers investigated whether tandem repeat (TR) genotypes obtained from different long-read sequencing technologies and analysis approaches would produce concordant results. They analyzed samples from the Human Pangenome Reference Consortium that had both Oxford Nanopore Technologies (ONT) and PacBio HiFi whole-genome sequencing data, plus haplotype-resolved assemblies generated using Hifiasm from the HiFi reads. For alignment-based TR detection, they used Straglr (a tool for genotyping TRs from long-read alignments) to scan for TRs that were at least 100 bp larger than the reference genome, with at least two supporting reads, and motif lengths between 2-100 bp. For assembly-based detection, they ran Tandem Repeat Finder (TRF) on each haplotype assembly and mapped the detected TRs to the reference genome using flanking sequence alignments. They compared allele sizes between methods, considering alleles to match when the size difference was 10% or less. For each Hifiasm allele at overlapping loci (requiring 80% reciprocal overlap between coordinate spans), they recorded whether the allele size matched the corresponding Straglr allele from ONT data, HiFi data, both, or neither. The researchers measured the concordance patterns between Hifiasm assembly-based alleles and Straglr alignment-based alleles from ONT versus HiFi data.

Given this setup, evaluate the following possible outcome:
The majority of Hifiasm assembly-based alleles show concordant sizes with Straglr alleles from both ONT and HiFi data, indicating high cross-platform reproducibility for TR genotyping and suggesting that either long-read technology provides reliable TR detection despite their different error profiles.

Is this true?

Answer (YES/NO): YES